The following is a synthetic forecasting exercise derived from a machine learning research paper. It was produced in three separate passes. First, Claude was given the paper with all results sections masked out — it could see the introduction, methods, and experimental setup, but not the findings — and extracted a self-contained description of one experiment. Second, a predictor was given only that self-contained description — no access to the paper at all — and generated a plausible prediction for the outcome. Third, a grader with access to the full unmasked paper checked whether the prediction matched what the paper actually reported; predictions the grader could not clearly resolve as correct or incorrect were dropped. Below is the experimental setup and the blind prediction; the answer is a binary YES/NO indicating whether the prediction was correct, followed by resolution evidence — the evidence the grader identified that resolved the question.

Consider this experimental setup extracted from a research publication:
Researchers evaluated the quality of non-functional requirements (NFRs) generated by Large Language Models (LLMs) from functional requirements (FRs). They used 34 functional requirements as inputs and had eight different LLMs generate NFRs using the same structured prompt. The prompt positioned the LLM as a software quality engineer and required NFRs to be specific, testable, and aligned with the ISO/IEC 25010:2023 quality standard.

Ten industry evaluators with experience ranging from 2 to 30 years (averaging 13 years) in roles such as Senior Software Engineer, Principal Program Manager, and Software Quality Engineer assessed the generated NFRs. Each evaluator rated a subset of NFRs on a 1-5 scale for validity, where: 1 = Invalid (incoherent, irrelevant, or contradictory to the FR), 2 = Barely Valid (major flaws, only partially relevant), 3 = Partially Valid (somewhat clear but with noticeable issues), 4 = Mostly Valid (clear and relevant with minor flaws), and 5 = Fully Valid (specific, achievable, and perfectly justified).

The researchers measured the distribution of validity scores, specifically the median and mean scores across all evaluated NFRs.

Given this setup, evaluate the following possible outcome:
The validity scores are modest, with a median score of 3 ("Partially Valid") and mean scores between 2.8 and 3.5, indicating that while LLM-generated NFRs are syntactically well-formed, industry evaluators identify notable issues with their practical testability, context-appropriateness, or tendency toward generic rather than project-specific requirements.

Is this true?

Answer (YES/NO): NO